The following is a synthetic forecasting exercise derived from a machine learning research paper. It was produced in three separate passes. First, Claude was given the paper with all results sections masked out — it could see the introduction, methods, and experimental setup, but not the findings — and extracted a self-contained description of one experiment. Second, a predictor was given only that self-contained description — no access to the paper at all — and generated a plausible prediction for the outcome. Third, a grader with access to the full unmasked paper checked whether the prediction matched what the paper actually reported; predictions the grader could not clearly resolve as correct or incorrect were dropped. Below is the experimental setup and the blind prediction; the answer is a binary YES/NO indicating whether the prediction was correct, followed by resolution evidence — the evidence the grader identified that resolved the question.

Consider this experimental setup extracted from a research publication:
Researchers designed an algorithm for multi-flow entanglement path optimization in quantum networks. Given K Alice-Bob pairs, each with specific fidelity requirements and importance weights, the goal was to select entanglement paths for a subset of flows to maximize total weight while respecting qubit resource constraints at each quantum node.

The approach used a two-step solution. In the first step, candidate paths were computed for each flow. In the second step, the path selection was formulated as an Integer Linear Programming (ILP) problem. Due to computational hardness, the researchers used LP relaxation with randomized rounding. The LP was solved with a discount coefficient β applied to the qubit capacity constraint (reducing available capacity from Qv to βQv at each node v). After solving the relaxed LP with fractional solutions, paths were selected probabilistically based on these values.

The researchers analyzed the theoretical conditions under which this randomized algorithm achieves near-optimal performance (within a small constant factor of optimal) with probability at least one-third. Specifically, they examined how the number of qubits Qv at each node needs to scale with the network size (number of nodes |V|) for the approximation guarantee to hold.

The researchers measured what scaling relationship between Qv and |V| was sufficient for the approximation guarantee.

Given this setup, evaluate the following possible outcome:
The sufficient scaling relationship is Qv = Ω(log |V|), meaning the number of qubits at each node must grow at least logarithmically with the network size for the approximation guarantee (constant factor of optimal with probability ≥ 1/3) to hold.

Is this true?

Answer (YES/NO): YES